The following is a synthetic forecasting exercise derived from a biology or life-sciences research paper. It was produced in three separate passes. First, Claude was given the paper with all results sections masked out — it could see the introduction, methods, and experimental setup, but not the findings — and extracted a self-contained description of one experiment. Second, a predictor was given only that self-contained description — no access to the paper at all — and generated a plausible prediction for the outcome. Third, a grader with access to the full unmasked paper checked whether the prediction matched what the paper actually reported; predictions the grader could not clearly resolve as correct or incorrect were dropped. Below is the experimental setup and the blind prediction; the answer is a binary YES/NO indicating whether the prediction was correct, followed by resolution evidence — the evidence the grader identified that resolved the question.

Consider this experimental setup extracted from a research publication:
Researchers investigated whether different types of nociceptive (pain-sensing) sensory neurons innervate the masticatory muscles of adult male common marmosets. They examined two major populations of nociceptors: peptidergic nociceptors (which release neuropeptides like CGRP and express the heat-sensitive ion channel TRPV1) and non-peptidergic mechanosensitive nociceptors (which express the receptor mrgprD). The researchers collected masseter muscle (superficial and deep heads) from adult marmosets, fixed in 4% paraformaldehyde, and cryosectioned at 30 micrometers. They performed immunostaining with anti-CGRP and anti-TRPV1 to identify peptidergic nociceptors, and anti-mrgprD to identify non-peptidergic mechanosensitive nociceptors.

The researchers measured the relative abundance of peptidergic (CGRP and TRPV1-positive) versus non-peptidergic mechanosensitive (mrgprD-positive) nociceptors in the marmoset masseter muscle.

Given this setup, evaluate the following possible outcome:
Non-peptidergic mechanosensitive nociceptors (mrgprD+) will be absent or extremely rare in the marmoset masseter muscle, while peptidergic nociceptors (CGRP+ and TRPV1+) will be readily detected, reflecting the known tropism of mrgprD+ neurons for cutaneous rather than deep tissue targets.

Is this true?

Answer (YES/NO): NO